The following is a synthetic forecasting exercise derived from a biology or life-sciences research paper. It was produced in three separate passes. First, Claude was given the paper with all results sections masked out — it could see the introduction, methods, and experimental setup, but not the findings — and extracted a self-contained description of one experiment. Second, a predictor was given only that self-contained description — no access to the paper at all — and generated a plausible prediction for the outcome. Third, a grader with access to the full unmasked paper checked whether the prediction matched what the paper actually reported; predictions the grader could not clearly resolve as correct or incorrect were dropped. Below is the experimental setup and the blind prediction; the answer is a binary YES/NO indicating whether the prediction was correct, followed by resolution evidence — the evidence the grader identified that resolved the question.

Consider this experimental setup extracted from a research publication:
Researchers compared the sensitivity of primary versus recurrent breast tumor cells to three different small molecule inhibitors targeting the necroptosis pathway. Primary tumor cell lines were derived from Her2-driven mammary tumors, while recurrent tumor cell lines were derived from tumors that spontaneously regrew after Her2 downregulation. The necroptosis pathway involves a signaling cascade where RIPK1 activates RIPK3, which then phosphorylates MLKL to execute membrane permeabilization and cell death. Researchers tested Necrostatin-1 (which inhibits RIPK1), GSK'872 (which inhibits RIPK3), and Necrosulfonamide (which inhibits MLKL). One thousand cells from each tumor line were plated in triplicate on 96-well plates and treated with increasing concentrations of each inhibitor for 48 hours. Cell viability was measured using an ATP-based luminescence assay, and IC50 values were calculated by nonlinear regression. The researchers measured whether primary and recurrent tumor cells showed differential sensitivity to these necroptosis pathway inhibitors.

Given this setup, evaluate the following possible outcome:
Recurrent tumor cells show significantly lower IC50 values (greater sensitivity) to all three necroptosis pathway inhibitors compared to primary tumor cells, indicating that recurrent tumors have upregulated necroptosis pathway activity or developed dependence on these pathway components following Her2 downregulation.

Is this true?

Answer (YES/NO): NO